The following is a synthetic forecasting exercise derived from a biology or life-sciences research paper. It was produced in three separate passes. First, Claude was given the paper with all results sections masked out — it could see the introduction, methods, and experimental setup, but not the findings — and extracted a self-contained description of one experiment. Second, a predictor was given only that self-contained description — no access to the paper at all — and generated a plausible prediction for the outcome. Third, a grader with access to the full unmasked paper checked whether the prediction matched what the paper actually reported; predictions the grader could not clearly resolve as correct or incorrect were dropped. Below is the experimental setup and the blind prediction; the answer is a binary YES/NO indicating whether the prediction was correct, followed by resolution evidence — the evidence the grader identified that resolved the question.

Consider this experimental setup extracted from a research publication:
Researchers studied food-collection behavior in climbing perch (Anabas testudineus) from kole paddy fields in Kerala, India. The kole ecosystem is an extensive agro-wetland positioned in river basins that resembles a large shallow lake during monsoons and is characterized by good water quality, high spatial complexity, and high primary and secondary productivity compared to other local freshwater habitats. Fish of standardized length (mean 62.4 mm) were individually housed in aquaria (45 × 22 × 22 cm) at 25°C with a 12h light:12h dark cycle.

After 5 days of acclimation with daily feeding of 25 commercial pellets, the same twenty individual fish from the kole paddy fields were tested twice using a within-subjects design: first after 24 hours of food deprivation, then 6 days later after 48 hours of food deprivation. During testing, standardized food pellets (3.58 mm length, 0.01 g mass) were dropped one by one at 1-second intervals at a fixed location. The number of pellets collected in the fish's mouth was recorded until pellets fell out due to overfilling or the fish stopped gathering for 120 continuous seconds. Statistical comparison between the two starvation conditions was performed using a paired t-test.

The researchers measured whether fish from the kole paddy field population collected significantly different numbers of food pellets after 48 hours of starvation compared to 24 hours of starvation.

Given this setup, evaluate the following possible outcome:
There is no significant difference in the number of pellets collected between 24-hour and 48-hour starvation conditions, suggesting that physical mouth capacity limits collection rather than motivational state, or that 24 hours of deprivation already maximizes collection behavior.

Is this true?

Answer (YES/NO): NO